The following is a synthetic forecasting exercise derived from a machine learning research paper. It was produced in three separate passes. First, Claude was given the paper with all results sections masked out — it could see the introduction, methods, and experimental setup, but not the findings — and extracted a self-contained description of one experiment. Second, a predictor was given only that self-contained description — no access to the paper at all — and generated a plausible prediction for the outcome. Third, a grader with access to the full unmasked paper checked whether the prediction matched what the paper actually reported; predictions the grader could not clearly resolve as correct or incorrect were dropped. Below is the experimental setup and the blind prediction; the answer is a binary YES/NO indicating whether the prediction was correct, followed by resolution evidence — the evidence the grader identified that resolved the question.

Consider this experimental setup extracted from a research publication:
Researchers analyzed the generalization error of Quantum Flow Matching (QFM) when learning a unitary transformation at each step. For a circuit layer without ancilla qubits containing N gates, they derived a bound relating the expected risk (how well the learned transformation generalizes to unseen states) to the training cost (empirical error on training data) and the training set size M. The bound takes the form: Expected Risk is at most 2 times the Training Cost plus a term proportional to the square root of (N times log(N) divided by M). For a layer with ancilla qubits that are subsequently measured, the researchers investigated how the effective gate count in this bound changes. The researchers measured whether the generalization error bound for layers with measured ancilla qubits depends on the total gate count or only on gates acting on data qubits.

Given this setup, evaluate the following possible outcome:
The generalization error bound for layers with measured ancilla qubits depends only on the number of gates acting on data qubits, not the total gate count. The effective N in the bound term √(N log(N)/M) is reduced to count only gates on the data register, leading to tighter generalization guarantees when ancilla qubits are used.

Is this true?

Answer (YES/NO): YES